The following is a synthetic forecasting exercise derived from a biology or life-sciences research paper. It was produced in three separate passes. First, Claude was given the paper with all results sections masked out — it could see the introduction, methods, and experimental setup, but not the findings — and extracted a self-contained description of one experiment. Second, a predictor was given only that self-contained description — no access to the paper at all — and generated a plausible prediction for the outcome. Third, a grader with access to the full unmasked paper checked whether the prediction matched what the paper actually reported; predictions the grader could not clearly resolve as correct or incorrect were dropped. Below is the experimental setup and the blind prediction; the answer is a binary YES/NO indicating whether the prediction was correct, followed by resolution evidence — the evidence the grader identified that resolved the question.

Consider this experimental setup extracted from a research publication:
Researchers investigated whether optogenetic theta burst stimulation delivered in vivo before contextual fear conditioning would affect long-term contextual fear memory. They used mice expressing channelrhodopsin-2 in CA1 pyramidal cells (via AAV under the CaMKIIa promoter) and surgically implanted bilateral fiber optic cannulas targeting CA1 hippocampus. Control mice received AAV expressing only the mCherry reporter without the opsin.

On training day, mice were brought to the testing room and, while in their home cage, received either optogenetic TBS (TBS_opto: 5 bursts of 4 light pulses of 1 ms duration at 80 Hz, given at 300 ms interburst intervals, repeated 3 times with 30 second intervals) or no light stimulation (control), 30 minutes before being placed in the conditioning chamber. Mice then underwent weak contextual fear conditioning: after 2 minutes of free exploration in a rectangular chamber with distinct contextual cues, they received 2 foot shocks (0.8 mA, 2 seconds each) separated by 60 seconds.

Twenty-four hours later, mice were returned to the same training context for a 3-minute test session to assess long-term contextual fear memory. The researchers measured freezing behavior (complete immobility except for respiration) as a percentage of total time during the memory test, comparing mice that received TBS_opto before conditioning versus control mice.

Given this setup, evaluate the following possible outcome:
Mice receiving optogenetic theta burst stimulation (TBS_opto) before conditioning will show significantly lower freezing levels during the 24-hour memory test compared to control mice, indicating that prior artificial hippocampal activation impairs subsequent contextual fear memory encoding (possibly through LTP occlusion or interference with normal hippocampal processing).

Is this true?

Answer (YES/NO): YES